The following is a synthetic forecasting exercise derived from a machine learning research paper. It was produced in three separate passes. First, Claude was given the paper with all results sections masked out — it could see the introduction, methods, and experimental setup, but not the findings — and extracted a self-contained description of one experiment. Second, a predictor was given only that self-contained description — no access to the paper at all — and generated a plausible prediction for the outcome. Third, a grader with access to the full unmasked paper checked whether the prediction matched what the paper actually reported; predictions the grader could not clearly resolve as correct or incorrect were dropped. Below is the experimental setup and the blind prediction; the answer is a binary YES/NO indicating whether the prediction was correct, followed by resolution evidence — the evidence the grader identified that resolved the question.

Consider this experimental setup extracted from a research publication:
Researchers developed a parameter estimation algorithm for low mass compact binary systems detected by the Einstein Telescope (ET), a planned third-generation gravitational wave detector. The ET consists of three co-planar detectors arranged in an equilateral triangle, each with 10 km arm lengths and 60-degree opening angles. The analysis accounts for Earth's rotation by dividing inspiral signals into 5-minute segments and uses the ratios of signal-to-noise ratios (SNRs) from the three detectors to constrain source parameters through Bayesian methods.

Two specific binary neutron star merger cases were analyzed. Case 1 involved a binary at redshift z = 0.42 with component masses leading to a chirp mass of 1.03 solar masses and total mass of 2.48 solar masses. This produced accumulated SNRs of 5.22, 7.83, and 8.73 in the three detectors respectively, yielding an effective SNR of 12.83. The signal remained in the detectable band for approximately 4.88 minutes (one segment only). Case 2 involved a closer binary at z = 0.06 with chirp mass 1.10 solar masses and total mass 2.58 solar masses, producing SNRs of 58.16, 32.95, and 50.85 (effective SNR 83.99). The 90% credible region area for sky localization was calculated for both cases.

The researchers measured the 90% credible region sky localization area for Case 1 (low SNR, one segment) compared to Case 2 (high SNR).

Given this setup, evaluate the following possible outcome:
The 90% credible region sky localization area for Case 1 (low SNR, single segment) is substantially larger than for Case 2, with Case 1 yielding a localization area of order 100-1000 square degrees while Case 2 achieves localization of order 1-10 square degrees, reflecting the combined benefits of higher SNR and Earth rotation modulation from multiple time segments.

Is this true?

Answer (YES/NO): NO